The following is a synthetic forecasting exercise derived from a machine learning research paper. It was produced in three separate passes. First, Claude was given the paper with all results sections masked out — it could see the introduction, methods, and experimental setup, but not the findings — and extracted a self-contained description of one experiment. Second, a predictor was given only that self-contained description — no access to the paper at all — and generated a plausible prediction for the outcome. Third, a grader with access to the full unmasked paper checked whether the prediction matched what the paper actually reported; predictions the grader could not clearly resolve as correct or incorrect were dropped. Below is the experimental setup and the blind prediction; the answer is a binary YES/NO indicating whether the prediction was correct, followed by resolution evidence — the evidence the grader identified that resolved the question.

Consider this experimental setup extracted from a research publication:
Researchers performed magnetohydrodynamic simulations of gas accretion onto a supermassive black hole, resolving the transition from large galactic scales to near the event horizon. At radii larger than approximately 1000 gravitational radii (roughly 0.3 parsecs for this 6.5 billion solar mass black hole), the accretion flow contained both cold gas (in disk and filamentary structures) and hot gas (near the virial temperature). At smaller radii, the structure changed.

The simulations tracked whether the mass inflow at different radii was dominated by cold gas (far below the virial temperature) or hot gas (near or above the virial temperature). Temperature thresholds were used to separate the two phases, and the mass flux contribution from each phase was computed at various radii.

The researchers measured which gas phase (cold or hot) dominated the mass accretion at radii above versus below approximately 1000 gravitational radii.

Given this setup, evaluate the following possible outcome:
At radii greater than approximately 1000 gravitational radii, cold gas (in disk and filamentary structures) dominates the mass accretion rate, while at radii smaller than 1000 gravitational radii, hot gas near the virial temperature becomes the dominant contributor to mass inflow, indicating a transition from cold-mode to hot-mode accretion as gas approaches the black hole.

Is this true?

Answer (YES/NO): YES